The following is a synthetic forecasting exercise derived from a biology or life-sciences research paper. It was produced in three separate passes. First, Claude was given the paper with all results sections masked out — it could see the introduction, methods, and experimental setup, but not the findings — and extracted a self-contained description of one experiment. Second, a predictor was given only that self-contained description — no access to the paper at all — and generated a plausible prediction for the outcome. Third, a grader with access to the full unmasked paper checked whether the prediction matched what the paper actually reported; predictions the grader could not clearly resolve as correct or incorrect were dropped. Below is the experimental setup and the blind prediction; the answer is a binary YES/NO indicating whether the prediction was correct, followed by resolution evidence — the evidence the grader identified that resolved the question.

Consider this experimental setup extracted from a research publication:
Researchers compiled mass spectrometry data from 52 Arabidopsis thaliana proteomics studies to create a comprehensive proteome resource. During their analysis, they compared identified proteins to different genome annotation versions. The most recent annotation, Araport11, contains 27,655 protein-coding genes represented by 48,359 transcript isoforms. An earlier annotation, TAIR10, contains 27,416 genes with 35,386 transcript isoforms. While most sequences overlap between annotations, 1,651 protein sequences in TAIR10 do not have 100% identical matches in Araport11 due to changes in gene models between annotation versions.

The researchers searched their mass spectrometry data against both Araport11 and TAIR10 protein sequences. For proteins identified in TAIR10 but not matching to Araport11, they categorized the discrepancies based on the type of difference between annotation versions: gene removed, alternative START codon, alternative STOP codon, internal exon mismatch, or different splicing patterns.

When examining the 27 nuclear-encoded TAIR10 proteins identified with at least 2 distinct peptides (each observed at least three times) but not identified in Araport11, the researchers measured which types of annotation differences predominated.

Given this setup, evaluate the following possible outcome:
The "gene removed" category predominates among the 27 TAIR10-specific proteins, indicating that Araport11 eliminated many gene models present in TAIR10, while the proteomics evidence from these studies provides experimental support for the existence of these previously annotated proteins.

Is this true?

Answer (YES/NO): NO